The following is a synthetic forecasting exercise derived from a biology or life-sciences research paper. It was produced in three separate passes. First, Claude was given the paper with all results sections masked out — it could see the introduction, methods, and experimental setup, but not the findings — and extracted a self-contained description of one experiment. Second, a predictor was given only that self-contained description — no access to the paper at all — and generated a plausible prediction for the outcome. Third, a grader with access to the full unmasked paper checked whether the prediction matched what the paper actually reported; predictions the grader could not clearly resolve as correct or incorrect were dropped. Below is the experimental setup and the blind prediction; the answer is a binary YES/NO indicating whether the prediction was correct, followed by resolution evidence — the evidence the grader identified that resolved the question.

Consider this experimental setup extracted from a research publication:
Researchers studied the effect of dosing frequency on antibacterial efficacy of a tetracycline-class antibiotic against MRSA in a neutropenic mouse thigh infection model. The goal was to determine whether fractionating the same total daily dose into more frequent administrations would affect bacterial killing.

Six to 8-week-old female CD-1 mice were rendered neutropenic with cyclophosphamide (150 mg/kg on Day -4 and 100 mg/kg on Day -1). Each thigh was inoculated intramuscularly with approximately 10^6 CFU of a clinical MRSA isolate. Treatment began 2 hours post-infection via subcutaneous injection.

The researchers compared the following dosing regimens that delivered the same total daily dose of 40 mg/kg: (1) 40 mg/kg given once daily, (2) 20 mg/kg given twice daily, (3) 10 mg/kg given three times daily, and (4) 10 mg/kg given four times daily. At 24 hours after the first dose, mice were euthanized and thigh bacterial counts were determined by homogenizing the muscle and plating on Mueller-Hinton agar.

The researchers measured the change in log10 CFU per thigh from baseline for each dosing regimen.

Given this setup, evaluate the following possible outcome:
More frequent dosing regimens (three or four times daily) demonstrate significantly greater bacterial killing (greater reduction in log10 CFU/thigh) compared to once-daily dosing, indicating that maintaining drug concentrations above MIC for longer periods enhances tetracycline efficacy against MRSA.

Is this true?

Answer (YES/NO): NO